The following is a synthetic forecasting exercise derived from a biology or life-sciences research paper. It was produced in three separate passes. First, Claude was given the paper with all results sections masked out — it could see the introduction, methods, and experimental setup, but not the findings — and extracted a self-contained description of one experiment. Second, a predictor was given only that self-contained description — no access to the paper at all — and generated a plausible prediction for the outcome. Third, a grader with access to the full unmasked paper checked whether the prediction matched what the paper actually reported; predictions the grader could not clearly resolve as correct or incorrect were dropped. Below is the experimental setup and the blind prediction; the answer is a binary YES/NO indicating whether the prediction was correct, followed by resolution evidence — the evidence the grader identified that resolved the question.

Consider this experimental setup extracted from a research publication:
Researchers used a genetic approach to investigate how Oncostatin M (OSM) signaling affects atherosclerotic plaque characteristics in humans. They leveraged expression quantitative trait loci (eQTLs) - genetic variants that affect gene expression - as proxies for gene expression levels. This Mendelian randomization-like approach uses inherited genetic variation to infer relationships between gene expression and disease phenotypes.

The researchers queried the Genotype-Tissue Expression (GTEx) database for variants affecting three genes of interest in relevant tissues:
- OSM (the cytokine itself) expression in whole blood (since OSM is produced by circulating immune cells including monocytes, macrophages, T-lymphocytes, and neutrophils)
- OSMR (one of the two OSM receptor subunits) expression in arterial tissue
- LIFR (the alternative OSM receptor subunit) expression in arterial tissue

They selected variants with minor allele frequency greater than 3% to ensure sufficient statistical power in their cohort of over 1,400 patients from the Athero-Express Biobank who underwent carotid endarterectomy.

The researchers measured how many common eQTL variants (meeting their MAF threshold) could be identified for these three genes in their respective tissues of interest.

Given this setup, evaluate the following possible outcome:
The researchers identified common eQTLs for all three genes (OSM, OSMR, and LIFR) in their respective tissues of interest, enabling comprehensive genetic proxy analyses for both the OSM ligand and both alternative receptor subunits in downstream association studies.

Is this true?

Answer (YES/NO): NO